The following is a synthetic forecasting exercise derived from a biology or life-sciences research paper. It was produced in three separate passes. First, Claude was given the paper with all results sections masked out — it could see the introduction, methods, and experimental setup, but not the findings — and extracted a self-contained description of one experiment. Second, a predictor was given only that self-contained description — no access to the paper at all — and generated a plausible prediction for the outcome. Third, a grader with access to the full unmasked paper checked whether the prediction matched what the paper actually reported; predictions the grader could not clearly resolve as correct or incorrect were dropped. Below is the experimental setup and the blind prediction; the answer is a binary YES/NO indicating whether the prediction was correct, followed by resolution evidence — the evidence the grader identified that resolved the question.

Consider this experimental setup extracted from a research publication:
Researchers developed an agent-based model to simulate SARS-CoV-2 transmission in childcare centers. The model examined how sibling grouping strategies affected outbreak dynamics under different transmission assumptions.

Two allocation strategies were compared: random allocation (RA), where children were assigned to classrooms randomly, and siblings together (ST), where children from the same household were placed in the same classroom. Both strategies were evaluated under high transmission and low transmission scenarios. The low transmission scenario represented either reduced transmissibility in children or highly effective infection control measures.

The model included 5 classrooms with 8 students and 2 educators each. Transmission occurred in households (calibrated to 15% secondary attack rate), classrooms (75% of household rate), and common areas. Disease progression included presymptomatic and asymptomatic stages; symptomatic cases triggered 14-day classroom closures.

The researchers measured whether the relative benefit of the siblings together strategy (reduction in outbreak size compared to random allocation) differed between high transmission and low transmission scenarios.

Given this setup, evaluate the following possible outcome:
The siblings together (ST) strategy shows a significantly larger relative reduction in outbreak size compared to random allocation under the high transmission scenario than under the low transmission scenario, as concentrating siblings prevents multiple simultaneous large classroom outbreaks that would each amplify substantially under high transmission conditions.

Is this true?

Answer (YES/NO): YES